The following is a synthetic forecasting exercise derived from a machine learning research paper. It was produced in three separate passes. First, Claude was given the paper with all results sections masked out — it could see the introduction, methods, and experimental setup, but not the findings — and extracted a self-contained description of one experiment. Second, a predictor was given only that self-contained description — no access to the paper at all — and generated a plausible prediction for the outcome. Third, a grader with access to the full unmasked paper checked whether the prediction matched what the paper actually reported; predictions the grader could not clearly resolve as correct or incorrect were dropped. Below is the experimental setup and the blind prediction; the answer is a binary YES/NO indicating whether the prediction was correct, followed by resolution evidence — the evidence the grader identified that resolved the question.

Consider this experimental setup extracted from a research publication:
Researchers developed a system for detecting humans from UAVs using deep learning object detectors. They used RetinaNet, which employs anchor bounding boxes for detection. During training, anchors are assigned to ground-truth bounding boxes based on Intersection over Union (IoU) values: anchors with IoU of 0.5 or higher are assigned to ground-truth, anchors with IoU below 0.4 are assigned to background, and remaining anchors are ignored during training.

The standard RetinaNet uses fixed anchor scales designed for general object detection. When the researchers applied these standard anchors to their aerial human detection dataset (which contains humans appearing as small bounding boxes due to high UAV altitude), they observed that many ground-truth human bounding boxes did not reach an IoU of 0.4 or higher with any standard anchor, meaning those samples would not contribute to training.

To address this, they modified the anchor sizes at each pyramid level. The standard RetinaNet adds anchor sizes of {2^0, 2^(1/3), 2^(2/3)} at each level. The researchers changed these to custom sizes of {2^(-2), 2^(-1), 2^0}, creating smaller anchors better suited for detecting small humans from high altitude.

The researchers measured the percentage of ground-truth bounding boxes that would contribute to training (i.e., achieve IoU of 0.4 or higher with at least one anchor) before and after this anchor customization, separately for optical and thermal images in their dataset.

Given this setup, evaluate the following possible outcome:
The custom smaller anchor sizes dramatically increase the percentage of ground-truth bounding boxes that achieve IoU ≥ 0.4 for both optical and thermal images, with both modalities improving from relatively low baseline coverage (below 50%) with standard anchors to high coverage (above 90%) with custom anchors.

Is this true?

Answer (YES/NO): NO